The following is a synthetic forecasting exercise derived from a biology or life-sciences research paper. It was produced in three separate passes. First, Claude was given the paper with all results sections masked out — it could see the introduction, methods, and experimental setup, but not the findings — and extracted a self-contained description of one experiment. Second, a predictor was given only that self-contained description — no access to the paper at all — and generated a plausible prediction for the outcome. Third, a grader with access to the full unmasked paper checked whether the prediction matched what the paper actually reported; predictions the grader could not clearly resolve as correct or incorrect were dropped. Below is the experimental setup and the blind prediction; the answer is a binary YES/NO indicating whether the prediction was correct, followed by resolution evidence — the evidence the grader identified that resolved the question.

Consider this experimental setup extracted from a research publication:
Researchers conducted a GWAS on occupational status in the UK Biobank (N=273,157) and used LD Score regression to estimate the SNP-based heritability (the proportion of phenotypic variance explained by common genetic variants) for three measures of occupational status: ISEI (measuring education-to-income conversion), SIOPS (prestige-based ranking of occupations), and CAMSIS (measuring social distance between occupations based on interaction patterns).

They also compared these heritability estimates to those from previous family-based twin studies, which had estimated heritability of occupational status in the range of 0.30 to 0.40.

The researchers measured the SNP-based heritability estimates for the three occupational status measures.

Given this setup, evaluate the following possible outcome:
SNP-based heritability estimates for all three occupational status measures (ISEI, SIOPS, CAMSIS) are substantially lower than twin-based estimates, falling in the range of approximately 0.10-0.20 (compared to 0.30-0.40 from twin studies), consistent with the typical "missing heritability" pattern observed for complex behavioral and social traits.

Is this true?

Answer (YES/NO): YES